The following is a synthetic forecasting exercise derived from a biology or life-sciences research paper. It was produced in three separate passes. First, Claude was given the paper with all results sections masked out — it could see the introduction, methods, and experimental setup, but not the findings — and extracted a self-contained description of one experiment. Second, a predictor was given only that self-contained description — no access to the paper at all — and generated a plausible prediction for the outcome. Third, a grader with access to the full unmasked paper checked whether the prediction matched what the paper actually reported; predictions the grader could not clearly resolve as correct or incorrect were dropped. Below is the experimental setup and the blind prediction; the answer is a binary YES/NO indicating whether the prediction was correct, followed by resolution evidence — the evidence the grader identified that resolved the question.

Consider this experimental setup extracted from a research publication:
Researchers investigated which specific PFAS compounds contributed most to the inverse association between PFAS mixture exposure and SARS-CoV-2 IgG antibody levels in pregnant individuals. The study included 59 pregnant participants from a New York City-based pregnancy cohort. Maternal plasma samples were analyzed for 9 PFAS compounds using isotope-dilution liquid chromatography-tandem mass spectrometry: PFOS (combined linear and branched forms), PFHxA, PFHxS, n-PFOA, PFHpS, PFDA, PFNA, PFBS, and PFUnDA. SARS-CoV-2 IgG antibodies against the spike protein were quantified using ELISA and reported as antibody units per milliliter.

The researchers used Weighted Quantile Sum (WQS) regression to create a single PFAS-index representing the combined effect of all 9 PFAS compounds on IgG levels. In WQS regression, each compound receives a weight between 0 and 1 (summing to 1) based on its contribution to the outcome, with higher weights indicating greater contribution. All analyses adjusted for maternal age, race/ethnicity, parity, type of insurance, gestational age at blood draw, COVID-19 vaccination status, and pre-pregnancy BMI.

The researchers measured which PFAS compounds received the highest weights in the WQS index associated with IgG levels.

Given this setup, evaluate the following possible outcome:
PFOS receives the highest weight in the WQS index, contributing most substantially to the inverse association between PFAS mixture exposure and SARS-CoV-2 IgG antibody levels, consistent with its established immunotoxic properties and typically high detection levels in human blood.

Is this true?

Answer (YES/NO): NO